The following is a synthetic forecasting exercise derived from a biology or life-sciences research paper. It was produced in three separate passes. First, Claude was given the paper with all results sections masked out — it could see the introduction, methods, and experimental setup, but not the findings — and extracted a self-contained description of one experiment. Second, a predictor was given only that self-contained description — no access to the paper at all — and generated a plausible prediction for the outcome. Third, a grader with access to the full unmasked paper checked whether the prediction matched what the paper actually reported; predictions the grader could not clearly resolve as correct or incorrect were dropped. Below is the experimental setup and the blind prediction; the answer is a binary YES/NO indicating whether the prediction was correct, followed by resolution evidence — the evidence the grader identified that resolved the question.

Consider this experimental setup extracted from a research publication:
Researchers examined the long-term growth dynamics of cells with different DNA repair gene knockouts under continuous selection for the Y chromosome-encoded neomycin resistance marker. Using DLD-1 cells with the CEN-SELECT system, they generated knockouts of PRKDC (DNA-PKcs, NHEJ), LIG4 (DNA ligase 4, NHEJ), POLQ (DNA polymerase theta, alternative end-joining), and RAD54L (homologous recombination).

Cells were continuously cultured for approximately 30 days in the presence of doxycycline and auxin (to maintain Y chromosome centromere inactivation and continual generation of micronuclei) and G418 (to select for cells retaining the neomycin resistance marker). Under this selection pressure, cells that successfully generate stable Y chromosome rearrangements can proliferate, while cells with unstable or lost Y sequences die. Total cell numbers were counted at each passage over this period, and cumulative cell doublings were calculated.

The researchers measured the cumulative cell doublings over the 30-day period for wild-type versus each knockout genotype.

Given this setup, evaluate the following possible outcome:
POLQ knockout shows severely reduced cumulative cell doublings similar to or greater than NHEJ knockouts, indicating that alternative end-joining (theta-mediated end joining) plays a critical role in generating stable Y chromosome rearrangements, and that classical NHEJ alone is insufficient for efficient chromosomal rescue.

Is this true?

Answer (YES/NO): NO